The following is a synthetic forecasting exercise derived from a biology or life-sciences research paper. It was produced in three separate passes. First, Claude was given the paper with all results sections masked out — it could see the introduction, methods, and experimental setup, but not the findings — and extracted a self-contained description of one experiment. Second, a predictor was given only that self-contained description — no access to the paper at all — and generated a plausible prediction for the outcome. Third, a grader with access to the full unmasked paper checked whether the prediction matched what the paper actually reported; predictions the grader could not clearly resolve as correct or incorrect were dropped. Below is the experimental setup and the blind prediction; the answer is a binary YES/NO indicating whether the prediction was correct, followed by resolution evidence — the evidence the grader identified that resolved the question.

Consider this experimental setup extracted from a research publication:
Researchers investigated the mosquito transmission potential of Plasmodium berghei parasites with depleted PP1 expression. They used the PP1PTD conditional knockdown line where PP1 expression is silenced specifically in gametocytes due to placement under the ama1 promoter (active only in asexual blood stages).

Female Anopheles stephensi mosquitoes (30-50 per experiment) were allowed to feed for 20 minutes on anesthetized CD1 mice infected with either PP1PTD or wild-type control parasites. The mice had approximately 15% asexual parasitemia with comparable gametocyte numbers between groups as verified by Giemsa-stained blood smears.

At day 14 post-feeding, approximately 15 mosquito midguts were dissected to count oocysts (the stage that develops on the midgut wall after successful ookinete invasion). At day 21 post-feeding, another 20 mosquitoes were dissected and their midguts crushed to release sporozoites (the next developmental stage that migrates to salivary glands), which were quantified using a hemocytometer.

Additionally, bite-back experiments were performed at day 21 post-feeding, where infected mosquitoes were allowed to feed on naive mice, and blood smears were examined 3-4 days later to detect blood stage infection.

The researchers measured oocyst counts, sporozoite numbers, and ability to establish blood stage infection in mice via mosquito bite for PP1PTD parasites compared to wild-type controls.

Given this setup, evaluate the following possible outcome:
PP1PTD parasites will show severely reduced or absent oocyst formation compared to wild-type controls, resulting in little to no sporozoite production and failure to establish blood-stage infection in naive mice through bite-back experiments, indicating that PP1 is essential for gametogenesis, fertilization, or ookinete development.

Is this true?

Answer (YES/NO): YES